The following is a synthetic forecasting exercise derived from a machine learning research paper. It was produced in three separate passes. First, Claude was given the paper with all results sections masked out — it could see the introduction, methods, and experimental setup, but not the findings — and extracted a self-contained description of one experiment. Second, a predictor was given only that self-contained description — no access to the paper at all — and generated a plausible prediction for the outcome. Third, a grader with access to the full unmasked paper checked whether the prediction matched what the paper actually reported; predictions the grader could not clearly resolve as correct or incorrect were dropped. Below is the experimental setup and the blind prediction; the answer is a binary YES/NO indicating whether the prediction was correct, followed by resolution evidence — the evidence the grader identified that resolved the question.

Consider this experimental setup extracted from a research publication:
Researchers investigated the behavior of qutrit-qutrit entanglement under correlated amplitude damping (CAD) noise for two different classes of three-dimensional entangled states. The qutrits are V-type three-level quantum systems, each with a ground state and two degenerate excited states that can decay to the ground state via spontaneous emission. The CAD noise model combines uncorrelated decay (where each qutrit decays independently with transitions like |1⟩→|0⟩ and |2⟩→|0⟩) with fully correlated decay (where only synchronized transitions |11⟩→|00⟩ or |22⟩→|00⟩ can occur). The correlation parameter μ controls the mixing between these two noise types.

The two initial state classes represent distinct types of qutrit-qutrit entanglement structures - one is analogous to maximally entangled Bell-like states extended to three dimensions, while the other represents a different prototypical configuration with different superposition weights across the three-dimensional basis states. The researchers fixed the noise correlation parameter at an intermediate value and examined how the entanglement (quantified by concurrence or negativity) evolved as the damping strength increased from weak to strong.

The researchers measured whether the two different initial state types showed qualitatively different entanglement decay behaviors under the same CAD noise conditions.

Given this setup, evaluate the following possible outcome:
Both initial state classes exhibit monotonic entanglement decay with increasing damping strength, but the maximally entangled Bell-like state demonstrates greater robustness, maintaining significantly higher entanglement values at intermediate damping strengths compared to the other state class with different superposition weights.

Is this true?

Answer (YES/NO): NO